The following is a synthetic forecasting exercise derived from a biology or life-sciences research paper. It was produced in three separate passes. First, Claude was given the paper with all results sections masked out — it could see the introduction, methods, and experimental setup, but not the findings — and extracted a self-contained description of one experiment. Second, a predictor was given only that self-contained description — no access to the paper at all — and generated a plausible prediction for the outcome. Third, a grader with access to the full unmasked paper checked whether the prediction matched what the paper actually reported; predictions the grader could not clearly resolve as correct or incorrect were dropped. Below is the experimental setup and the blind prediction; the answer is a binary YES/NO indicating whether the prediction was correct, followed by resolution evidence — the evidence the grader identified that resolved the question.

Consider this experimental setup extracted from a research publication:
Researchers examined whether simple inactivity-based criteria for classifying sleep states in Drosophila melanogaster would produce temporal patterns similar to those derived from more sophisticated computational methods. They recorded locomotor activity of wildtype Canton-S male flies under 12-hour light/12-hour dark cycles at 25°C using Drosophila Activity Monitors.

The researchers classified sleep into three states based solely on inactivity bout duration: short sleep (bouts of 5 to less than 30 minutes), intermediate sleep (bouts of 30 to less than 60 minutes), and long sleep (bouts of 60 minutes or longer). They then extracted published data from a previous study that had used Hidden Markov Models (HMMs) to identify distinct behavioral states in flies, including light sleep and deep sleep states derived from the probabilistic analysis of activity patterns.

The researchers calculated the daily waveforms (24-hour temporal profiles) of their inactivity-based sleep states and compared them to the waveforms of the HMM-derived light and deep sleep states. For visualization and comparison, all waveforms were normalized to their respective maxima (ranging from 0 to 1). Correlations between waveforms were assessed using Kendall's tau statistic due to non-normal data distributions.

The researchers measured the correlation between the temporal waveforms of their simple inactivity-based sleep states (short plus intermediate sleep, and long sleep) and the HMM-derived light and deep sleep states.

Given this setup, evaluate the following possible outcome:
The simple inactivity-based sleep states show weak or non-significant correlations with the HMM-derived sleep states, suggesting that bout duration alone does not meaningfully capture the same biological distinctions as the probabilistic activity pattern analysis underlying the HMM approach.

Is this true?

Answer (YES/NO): NO